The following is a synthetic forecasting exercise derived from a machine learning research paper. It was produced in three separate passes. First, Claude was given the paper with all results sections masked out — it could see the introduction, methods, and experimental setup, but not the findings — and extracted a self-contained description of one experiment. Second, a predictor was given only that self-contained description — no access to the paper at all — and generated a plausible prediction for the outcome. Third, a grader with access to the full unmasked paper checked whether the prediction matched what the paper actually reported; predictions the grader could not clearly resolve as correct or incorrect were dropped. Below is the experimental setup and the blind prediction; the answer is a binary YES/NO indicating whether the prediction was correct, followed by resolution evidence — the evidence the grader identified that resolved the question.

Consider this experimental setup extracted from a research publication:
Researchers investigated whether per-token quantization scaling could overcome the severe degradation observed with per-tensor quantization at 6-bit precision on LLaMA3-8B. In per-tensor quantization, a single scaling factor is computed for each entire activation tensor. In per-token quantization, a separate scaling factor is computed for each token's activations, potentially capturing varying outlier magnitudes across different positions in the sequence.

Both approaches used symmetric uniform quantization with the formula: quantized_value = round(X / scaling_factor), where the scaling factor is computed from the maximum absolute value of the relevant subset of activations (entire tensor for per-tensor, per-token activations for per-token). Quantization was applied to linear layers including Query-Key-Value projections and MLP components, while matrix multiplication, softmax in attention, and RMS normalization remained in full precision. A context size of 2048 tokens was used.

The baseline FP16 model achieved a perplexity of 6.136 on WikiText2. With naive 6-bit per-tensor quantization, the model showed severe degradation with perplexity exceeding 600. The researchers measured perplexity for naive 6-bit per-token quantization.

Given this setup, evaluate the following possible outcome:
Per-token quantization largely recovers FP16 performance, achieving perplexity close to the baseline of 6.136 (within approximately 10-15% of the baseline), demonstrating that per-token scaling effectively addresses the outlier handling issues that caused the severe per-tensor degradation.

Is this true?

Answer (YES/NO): NO